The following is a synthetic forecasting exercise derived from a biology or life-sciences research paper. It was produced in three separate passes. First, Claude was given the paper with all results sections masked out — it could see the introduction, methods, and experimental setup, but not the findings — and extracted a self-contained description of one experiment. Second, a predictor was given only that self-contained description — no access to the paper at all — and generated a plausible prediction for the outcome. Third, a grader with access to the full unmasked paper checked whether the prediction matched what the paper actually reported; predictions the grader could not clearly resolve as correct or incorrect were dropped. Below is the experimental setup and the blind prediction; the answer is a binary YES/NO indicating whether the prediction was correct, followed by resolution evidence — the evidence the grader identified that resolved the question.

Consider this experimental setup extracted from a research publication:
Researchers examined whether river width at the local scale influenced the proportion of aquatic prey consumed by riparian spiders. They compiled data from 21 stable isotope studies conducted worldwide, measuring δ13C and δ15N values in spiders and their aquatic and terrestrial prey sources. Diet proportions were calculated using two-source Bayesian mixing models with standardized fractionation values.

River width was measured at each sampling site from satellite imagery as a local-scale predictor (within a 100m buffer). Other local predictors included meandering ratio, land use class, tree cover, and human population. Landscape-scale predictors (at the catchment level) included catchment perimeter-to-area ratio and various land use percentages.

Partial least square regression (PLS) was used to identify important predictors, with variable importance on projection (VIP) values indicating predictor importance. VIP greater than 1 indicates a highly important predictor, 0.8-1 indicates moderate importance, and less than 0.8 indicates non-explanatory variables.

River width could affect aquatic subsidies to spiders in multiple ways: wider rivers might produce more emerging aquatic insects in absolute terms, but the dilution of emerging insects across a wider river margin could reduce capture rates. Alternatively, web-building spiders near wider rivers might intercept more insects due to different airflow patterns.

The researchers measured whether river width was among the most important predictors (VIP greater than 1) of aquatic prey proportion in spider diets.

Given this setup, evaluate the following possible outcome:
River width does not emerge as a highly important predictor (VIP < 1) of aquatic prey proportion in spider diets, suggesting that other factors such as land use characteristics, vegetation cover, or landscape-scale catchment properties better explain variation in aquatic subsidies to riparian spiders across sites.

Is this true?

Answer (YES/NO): YES